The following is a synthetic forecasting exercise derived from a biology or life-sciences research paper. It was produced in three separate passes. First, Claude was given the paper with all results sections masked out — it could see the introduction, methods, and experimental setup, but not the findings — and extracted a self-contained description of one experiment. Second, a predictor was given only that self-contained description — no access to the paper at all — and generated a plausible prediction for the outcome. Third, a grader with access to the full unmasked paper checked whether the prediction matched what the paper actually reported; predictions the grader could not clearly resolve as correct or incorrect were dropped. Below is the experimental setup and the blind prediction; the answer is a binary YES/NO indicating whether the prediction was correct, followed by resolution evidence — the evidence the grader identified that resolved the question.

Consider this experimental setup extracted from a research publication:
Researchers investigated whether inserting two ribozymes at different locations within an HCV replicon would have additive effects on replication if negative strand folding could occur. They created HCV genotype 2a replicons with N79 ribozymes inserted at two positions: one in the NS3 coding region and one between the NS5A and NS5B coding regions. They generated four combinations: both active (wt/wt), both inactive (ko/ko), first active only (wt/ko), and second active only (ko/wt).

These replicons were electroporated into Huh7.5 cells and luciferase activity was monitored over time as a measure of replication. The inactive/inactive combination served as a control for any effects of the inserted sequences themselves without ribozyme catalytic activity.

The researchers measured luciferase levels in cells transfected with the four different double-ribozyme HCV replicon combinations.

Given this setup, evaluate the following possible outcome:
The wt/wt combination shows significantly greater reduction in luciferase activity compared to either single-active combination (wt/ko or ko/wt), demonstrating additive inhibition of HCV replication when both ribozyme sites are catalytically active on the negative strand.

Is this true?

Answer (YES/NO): NO